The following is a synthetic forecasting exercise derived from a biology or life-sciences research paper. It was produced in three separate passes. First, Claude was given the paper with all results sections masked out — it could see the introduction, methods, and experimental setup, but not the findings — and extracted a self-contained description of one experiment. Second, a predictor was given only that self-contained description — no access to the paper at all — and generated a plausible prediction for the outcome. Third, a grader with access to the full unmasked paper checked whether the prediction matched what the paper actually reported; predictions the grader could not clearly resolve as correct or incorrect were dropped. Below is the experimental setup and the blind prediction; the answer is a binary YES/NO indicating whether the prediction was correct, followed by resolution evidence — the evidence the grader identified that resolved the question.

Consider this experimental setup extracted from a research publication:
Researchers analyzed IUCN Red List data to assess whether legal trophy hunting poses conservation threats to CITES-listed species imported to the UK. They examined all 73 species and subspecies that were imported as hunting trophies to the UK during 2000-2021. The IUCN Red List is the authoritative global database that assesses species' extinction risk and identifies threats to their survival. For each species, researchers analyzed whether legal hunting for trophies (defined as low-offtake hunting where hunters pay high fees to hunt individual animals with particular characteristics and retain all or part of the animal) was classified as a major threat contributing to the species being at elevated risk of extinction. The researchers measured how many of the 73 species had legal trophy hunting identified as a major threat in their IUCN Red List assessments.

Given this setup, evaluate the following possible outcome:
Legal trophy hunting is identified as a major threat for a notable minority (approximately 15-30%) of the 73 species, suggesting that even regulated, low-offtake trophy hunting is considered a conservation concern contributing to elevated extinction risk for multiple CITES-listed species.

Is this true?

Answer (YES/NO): NO